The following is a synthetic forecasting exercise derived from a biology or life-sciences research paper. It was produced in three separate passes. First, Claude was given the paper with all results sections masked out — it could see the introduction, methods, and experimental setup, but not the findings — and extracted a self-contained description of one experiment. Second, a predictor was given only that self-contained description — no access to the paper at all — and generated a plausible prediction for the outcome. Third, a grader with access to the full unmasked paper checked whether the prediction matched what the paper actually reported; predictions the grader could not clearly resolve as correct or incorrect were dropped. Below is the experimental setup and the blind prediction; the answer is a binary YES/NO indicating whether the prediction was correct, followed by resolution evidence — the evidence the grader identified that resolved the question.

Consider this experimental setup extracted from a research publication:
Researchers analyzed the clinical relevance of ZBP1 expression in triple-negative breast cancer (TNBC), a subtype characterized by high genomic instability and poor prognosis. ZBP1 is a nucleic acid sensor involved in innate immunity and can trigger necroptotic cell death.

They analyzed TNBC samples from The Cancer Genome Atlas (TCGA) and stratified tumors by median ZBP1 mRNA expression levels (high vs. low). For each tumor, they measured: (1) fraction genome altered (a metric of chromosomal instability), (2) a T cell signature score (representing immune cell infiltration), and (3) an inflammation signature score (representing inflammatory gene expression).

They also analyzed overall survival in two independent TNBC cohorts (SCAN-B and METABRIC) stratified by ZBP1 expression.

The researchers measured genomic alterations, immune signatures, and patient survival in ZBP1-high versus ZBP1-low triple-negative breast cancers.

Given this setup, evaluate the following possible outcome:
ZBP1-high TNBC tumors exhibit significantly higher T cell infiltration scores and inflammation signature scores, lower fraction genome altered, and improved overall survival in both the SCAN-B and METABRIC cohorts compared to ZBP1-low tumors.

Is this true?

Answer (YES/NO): YES